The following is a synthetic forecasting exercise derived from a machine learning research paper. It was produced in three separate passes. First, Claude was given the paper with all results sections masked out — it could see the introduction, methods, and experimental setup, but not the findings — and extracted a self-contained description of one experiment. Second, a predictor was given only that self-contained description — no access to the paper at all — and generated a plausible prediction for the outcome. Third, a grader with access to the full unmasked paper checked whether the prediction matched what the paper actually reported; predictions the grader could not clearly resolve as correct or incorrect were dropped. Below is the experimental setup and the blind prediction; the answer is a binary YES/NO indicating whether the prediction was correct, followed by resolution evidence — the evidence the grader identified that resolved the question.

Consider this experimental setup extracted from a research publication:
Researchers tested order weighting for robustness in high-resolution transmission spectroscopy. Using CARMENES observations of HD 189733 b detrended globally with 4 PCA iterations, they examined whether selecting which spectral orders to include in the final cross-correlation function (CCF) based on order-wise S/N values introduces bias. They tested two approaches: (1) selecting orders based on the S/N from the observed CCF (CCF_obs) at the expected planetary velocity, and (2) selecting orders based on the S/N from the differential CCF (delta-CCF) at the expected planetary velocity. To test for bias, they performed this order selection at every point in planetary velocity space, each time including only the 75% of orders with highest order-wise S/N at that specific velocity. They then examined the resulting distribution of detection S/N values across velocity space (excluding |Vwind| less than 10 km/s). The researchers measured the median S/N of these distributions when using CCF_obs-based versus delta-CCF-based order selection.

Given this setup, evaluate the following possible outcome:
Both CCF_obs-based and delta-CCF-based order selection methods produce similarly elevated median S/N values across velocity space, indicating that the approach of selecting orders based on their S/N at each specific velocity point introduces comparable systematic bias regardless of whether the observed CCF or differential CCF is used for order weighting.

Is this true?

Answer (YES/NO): NO